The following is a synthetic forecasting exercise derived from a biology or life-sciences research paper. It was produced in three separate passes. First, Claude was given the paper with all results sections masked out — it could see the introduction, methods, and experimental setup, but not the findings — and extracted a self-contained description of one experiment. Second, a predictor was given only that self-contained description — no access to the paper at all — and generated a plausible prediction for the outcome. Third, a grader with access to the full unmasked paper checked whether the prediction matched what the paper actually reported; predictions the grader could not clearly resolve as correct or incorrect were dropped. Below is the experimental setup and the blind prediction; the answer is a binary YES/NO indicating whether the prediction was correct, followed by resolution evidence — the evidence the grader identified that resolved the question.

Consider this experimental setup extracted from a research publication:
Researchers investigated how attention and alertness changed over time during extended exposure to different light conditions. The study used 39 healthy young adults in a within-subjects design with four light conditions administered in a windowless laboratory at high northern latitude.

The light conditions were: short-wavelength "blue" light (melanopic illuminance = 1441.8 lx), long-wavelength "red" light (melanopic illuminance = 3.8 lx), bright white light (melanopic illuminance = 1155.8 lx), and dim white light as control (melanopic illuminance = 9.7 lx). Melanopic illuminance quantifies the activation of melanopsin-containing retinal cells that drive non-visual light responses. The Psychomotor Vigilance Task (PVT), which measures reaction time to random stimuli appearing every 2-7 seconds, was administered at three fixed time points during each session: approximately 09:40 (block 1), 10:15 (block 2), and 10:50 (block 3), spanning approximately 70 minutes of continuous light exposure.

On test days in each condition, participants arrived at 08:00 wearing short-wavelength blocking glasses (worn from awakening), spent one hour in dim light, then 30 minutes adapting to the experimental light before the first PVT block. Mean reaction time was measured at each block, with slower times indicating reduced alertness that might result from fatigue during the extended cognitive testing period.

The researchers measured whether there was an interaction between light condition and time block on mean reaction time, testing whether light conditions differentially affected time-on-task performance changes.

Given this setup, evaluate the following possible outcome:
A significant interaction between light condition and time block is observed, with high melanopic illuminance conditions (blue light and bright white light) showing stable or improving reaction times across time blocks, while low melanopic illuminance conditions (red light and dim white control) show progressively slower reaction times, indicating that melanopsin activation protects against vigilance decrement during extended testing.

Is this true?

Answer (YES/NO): NO